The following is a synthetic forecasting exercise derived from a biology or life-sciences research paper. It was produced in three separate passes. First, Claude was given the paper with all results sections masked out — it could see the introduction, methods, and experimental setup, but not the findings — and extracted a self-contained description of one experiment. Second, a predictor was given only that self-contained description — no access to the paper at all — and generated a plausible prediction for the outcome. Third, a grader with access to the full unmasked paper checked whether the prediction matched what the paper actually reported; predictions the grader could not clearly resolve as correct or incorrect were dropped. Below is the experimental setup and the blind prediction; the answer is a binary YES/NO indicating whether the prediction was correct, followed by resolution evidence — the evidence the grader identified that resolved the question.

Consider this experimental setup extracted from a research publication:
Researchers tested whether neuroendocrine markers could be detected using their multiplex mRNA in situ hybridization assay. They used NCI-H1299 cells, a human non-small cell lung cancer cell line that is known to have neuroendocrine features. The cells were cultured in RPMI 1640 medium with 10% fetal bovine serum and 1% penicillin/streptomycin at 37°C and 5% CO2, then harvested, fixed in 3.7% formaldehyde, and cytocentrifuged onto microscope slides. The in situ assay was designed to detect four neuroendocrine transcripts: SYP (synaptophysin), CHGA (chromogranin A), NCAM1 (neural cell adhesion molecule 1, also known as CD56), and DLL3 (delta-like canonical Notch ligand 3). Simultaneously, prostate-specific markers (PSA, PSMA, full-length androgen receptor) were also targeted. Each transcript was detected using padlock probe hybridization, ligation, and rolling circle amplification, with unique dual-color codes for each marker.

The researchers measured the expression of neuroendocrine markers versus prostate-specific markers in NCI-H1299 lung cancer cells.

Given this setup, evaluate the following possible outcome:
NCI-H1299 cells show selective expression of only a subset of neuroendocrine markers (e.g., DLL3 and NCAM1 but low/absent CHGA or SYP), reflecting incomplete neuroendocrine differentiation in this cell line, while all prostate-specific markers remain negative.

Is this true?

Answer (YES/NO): NO